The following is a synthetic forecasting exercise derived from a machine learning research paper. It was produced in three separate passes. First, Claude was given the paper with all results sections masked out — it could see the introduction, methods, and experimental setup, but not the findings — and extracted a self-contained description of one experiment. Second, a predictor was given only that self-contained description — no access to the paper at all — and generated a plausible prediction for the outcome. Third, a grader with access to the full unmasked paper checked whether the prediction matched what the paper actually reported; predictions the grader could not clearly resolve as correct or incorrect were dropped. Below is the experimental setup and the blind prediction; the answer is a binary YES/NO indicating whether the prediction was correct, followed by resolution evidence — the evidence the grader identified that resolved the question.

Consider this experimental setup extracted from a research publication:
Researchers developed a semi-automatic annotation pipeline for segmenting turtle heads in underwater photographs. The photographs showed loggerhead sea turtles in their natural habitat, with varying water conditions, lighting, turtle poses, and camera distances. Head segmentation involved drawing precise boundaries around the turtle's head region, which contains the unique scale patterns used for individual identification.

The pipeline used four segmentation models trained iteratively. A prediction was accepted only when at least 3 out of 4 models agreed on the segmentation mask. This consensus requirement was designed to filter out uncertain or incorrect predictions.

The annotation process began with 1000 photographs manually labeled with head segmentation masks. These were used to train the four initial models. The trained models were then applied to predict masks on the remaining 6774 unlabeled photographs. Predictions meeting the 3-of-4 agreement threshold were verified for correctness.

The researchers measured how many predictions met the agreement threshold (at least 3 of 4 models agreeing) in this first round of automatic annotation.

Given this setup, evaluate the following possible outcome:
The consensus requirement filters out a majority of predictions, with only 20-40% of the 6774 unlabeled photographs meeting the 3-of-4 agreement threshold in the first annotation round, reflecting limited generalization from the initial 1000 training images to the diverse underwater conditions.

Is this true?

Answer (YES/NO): NO